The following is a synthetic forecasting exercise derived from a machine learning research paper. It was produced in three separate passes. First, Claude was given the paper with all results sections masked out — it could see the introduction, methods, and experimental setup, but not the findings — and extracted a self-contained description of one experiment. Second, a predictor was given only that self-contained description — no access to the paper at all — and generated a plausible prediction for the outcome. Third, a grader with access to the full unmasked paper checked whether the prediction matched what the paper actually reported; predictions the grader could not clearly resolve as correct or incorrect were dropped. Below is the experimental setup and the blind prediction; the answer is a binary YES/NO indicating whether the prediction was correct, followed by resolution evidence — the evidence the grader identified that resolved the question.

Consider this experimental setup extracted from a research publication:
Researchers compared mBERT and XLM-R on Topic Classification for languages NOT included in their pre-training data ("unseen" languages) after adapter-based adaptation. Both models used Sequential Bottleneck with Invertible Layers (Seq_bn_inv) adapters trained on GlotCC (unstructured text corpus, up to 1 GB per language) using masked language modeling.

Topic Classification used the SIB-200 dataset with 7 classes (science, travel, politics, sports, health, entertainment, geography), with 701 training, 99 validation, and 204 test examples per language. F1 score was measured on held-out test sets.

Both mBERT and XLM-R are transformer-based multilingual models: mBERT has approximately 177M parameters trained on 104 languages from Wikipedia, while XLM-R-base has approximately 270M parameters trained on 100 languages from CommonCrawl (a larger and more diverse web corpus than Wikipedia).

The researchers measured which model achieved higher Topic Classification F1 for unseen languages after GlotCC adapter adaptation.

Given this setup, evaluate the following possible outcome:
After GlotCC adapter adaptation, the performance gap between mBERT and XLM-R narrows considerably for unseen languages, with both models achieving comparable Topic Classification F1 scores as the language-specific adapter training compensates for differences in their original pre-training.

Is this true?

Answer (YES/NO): NO